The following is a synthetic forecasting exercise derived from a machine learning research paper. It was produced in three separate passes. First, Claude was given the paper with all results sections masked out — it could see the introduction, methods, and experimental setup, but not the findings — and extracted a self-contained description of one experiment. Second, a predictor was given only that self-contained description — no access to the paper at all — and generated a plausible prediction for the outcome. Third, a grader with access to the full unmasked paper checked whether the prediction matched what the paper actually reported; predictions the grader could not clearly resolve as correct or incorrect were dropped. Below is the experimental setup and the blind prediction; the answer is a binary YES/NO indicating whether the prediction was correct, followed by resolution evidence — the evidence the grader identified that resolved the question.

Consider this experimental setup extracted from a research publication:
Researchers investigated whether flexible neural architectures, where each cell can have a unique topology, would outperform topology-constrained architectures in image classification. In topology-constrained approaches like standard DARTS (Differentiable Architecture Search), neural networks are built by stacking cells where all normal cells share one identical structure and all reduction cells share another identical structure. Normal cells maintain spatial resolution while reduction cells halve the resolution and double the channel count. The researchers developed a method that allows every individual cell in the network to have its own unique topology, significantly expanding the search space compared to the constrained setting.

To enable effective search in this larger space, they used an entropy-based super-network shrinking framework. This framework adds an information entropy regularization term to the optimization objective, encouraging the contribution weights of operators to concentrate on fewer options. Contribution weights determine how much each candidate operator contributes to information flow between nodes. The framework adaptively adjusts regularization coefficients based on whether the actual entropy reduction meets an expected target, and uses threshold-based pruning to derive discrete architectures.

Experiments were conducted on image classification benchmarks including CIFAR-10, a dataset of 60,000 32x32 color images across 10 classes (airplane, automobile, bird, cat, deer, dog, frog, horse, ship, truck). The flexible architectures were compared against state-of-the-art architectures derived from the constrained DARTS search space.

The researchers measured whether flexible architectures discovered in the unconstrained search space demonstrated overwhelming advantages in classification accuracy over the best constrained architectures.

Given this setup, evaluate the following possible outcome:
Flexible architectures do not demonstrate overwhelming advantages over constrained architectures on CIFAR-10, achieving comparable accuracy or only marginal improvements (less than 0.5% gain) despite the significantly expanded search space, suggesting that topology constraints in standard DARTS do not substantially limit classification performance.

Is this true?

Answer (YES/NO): YES